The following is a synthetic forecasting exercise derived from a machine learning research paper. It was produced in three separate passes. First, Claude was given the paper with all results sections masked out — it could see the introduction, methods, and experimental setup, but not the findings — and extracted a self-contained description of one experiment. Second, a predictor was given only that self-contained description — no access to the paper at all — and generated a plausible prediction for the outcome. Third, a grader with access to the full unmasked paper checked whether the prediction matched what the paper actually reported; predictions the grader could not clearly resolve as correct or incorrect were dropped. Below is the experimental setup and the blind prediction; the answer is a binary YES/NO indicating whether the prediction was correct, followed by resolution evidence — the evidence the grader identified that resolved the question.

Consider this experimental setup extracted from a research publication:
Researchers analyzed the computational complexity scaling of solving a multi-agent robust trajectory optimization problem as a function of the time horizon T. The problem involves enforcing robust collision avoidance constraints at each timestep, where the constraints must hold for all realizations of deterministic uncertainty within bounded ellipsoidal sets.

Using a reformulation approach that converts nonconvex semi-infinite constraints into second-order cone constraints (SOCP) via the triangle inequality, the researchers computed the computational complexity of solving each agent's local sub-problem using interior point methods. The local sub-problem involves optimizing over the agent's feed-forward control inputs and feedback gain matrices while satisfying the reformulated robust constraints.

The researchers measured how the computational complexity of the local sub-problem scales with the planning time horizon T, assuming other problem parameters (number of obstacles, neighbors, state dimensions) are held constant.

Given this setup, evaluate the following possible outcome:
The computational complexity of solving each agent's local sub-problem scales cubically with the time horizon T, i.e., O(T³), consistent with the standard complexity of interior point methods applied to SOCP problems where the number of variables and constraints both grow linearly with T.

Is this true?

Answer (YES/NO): NO